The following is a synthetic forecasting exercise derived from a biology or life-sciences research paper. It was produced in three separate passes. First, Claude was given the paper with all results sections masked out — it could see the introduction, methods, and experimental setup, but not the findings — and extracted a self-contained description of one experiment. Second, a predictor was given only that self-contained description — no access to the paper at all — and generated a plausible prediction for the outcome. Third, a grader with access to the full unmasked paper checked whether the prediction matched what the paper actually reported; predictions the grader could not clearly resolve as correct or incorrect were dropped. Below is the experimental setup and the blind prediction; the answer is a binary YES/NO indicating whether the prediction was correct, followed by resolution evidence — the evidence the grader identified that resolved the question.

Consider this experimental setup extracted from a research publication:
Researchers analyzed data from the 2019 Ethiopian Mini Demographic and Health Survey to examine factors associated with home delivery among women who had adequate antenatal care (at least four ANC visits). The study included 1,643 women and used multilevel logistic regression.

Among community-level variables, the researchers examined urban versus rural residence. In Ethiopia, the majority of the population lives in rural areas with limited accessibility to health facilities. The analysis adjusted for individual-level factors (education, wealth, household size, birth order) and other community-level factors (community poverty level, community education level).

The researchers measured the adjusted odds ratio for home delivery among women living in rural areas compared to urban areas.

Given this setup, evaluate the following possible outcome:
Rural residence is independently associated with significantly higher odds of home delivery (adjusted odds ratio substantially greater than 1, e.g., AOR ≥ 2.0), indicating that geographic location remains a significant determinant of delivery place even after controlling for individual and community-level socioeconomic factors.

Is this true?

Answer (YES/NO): YES